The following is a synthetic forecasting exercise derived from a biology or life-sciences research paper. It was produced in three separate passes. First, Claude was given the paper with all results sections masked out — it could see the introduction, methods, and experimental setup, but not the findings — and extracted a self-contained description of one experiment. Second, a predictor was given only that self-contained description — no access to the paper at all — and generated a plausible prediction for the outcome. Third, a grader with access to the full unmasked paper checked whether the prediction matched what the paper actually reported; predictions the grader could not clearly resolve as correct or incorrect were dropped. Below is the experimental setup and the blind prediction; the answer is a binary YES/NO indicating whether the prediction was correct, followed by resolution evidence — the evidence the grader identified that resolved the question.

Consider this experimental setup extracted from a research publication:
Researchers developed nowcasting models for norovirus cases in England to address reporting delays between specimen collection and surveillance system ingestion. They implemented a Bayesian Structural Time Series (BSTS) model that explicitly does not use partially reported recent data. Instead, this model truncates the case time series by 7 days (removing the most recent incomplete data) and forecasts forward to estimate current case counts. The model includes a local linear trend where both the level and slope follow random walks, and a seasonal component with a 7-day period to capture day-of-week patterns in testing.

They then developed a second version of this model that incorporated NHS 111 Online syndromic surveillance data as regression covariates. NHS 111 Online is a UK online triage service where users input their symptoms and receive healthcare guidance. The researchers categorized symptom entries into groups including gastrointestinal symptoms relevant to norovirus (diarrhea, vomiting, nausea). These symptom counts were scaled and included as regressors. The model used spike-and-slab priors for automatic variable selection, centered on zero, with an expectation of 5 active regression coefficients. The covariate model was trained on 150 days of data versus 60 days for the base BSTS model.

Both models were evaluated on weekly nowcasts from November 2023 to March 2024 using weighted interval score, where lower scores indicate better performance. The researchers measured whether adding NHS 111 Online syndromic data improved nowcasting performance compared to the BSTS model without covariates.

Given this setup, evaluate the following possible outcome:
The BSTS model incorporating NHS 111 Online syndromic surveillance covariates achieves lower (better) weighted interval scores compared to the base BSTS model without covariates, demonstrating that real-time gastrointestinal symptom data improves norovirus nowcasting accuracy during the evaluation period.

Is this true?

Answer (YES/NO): NO